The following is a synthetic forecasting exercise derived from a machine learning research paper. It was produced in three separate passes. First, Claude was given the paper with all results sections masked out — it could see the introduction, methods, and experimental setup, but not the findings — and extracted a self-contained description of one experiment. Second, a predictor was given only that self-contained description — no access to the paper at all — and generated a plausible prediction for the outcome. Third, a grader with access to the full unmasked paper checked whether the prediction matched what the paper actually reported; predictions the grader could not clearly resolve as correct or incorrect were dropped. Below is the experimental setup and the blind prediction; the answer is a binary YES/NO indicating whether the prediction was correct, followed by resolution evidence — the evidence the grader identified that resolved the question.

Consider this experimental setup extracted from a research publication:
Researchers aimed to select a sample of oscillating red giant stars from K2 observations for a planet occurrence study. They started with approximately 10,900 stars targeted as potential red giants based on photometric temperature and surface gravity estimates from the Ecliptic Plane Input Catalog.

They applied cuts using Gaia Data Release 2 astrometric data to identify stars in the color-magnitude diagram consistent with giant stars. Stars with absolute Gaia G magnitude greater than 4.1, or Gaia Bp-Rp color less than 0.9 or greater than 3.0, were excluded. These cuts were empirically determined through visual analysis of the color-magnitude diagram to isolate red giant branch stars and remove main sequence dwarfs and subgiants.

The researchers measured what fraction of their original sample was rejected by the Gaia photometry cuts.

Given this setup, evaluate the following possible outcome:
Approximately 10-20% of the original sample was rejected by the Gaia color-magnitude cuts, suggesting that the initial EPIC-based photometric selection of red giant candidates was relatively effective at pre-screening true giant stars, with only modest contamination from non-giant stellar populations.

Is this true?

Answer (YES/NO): YES